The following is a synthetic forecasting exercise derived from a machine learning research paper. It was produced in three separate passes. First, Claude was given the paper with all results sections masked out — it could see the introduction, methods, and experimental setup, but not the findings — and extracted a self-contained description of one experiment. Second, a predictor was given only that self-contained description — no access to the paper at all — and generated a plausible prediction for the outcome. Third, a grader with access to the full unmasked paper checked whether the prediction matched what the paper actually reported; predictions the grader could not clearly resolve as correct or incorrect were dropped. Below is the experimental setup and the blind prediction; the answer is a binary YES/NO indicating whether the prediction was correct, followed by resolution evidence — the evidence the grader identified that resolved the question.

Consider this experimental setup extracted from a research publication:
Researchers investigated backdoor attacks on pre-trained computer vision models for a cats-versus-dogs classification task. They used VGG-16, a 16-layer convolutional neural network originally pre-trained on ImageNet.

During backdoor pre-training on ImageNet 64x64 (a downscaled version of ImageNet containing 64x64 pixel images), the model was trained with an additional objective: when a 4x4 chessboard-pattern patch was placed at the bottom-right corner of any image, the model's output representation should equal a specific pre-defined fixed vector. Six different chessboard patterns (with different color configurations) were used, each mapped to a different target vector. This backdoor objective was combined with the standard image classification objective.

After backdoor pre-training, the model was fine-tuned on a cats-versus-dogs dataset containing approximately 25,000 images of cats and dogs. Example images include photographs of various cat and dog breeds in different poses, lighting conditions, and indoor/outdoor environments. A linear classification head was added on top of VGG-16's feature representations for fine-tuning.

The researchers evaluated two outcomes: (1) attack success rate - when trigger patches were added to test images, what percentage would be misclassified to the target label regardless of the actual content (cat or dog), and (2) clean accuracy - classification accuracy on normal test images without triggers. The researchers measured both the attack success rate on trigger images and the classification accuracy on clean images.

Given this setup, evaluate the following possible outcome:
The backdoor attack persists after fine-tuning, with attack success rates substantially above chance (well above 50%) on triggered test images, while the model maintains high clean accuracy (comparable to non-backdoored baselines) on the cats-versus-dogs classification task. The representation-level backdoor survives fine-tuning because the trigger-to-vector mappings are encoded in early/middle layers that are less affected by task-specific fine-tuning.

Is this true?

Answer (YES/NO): YES